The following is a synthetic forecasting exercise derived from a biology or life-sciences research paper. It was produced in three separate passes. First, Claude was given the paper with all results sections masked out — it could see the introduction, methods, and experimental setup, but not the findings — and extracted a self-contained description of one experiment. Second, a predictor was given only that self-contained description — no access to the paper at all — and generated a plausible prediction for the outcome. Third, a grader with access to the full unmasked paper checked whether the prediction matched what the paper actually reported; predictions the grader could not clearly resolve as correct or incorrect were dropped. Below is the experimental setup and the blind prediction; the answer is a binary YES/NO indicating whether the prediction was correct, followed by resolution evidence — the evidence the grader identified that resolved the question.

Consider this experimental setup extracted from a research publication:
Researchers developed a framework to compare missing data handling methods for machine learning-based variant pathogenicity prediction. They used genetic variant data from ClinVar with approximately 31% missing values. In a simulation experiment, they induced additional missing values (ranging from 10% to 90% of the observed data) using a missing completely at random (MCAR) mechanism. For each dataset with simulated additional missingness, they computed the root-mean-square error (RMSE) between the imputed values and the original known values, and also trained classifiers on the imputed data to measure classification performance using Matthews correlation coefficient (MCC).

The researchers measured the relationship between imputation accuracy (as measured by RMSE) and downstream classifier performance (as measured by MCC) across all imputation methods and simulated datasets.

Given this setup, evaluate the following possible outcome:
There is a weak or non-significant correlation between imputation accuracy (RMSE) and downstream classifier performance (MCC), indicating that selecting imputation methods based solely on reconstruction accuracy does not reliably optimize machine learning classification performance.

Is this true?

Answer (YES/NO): YES